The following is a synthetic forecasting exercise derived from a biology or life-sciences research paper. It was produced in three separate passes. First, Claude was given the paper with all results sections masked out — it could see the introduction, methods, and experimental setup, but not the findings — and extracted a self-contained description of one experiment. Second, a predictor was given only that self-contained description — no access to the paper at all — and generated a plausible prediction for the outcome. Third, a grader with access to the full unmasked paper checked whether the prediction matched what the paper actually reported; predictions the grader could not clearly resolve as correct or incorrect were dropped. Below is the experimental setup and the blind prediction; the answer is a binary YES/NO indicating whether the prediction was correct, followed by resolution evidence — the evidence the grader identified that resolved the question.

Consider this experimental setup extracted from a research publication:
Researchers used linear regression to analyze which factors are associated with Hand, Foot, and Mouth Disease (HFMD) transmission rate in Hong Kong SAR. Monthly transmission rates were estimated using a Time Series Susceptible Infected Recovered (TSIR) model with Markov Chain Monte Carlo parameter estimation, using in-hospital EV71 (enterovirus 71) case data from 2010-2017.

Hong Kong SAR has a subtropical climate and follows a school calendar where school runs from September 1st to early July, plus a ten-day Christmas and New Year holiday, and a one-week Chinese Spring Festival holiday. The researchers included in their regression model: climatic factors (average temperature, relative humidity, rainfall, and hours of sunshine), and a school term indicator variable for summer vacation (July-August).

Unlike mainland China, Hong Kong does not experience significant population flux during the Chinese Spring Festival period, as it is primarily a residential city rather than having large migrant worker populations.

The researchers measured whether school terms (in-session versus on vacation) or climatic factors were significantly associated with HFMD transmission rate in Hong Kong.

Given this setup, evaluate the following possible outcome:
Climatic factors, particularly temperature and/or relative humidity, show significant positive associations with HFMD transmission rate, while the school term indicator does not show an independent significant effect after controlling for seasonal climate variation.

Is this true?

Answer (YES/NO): YES